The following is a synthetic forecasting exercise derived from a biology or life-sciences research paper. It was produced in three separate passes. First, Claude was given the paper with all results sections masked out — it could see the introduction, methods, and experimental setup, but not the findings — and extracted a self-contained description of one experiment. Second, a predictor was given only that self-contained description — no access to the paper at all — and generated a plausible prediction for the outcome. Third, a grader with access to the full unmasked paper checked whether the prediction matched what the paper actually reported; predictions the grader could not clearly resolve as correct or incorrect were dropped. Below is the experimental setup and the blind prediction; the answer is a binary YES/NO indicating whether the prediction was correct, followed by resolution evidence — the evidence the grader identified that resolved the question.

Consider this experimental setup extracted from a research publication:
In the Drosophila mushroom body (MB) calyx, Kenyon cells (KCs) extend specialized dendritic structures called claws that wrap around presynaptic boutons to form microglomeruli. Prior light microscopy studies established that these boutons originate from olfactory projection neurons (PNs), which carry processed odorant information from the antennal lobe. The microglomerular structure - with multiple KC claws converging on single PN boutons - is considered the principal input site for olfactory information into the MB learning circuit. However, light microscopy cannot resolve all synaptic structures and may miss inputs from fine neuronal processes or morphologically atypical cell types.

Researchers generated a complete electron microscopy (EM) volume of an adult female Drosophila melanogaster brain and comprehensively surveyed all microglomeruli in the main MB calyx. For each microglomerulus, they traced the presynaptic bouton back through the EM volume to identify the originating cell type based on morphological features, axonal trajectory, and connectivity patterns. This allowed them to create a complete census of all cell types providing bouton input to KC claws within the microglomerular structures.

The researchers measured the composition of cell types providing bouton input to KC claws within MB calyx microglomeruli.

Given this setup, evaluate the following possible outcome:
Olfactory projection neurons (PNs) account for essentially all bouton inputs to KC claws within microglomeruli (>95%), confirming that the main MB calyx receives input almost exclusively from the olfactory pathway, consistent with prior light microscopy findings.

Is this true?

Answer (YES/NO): NO